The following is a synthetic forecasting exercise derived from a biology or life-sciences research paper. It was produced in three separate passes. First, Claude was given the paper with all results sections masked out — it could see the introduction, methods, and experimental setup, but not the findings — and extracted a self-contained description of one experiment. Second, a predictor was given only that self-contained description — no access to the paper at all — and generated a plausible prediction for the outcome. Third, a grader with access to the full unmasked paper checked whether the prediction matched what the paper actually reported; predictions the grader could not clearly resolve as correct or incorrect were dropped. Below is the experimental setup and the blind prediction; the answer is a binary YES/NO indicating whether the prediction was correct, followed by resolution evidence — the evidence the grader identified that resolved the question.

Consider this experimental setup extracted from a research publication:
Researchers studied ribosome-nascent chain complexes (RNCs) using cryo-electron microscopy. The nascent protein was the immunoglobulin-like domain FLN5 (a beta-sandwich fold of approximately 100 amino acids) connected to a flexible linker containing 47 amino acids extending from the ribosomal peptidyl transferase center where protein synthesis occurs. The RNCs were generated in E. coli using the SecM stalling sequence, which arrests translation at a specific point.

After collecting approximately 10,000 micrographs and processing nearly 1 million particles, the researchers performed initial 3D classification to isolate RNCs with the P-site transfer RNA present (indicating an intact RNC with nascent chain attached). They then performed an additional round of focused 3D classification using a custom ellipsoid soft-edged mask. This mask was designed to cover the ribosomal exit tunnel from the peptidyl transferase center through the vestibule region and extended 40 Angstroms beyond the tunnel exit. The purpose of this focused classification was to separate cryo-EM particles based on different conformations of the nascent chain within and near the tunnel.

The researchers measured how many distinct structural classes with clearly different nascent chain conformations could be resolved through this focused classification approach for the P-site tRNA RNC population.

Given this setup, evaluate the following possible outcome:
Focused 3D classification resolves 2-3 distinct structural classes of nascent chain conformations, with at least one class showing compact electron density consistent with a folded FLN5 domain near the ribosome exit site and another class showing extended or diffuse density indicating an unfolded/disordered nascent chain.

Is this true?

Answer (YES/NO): NO